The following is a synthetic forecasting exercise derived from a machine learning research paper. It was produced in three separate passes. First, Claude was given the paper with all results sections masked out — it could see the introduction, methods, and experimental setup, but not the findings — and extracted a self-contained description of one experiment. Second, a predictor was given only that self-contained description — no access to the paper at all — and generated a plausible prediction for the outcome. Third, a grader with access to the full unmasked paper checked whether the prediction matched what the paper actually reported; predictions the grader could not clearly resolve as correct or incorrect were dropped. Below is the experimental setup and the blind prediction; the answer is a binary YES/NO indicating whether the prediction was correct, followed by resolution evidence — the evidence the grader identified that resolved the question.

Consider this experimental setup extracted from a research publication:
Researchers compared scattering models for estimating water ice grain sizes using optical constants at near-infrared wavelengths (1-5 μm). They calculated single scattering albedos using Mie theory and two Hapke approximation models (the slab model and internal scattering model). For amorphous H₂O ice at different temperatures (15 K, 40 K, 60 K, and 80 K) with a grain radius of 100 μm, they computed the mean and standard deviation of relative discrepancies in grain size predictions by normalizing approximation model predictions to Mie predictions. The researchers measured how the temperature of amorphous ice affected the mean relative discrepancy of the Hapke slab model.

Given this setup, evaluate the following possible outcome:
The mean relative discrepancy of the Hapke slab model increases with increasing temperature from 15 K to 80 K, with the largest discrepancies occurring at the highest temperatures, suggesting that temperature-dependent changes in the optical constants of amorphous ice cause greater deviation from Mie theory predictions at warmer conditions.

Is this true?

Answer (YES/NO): NO